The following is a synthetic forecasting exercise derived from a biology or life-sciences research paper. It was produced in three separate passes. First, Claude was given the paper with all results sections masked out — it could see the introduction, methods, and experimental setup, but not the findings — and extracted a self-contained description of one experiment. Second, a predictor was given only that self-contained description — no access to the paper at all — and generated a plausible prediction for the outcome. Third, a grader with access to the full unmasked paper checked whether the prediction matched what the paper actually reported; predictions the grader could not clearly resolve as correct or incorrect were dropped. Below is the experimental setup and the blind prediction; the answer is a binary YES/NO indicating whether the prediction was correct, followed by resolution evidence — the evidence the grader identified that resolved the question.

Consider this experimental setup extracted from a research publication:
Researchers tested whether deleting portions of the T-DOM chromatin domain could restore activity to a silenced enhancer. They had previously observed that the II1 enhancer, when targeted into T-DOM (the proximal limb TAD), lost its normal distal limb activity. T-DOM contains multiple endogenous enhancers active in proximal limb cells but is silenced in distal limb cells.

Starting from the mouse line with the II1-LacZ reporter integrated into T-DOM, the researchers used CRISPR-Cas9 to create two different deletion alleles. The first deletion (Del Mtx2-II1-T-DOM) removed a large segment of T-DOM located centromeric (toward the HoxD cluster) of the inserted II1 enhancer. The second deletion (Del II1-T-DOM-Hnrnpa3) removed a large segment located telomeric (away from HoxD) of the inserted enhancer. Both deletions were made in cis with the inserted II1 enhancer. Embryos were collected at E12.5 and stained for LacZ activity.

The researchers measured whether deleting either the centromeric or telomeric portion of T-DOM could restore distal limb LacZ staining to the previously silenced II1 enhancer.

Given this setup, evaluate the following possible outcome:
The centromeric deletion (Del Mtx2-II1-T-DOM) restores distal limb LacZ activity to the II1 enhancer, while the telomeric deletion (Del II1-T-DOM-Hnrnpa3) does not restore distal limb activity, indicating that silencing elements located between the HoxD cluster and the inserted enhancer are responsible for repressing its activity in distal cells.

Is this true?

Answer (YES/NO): YES